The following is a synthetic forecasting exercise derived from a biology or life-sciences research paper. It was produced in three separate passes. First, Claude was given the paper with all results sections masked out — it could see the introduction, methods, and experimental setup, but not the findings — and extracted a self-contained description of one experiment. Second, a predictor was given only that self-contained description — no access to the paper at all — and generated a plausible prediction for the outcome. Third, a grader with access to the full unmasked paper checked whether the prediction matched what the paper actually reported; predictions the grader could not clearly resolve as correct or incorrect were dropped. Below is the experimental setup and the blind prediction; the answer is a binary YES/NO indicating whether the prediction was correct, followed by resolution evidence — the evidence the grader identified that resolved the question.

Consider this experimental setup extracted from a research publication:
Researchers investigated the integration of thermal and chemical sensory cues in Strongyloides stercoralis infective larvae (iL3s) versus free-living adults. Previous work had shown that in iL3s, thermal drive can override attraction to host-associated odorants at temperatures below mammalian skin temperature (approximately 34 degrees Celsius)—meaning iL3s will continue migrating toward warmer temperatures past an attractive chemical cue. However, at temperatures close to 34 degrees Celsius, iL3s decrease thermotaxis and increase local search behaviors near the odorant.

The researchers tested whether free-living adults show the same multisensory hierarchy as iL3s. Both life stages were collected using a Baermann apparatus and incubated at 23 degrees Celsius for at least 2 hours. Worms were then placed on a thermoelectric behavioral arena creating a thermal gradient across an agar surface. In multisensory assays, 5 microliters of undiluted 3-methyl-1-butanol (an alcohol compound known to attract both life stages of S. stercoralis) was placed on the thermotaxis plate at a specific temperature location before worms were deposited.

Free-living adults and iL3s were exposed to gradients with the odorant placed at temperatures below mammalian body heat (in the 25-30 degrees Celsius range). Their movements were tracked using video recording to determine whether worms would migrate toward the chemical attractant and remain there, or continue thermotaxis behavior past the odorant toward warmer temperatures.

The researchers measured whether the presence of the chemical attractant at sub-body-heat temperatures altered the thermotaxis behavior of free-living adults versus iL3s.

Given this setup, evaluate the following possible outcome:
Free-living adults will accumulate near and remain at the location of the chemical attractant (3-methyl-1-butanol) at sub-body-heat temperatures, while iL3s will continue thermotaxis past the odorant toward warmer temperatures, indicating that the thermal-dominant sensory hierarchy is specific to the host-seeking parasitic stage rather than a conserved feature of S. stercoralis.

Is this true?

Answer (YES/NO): NO